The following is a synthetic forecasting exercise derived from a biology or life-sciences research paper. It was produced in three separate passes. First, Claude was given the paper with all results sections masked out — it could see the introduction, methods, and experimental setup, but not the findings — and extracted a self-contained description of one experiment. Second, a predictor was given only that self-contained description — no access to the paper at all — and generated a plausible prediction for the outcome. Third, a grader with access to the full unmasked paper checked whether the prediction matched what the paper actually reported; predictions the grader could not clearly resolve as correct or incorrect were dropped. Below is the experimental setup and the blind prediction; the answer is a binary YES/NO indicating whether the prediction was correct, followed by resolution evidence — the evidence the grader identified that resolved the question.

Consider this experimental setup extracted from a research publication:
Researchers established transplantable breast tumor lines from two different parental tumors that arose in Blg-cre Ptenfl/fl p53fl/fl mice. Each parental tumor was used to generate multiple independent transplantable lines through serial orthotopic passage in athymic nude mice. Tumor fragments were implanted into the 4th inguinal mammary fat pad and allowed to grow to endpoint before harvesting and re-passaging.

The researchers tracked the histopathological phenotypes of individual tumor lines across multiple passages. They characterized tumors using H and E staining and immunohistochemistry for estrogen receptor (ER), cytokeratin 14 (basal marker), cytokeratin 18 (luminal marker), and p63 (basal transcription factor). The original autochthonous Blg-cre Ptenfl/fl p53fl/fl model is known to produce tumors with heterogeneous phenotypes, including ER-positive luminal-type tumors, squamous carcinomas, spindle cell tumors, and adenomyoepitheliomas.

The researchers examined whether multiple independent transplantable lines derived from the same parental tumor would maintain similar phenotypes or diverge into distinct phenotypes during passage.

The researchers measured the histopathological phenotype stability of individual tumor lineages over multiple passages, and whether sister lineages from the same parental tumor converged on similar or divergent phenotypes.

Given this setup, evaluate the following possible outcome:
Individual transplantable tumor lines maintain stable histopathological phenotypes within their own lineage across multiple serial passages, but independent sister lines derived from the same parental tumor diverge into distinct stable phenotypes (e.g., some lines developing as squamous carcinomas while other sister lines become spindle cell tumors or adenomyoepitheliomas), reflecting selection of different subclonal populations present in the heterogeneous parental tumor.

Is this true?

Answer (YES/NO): NO